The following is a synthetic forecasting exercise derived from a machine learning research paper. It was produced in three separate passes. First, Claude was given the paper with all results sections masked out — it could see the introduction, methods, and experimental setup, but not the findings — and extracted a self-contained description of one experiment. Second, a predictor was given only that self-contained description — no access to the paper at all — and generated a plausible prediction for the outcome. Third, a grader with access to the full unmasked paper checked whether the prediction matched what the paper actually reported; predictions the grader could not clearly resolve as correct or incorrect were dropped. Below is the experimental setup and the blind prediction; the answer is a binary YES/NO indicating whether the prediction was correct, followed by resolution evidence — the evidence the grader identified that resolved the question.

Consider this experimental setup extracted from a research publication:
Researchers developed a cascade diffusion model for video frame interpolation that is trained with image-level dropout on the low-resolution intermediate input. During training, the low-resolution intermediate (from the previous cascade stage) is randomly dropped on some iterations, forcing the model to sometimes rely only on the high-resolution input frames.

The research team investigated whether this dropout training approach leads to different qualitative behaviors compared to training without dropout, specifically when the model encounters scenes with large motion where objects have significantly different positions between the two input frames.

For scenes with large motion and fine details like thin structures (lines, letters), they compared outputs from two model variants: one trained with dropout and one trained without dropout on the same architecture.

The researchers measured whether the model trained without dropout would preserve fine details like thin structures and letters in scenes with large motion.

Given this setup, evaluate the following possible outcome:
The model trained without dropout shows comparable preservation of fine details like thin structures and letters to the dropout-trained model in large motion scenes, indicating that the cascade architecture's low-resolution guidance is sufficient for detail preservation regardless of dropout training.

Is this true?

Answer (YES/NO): NO